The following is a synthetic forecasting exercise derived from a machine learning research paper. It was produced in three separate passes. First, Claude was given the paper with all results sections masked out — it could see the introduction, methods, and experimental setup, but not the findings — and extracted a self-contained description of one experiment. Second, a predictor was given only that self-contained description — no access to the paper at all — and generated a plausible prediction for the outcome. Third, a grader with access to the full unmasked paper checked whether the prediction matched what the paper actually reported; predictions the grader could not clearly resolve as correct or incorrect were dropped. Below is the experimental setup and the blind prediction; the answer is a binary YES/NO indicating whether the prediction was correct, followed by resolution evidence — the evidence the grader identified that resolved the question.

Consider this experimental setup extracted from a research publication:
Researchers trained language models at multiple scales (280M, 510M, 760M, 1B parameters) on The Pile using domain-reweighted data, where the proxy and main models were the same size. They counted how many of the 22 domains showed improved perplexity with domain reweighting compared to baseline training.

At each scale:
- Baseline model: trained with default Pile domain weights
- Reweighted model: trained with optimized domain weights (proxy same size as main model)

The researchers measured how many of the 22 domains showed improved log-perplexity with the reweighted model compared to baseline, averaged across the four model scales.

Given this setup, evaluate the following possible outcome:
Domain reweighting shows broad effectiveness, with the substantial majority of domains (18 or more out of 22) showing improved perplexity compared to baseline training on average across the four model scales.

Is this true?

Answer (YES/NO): YES